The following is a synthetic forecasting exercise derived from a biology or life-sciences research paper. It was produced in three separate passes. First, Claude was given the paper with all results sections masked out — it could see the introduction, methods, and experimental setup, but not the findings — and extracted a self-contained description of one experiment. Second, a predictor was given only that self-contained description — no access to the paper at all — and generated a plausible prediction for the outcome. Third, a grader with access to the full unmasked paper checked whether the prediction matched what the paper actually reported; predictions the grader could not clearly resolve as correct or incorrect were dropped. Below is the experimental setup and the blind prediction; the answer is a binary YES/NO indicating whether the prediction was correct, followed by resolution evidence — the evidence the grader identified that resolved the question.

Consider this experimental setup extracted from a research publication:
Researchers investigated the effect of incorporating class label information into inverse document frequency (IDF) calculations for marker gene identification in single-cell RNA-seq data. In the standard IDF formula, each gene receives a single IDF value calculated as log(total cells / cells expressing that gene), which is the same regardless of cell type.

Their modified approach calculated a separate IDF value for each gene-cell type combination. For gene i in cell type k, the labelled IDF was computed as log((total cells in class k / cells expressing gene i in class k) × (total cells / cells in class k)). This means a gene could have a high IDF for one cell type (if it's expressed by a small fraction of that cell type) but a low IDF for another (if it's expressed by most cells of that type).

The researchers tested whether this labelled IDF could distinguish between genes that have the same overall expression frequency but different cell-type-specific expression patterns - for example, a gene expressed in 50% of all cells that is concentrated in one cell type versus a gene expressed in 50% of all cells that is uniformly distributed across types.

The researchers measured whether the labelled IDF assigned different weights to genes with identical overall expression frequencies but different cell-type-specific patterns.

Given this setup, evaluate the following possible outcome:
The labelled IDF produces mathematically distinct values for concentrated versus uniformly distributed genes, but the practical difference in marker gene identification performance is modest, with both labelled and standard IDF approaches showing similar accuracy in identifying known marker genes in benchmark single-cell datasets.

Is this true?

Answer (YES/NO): NO